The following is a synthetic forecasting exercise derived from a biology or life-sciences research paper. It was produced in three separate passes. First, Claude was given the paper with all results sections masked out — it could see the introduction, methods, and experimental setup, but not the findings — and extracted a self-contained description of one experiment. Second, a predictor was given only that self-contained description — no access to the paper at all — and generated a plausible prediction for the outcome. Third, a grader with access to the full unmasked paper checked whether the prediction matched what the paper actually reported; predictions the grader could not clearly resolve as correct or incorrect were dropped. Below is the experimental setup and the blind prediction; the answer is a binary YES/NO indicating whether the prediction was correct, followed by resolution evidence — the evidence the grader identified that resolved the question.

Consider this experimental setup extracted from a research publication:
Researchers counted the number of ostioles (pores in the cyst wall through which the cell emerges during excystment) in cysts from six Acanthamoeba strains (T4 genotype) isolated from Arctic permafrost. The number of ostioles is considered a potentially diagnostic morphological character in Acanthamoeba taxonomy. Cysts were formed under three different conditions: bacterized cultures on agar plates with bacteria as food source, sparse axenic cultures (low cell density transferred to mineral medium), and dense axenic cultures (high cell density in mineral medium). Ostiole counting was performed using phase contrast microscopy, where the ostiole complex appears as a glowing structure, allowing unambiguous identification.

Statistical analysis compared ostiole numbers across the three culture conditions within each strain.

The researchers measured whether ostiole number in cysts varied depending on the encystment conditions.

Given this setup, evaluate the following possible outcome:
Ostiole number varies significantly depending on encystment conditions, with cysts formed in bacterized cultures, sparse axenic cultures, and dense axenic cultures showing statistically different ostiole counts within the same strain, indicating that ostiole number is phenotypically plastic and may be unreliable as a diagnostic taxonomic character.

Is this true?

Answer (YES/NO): NO